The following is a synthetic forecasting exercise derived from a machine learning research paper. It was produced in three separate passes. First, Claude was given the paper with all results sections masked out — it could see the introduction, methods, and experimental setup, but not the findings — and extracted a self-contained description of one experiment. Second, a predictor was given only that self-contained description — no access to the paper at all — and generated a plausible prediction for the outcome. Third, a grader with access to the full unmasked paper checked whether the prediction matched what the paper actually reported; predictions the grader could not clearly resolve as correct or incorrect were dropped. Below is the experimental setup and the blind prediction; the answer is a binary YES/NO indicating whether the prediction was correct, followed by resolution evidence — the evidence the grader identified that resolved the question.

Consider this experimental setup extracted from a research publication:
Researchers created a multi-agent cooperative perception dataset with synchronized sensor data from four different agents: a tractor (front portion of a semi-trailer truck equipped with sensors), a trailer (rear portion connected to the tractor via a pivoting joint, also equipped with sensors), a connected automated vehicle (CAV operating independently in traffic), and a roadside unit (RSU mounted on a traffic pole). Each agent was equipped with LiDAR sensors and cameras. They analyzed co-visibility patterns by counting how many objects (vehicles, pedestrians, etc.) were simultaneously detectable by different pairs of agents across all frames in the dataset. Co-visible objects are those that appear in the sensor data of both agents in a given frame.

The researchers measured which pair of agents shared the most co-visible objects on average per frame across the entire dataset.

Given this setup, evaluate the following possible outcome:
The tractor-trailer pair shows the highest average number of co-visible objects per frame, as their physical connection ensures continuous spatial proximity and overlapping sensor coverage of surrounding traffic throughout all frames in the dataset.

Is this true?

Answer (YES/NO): YES